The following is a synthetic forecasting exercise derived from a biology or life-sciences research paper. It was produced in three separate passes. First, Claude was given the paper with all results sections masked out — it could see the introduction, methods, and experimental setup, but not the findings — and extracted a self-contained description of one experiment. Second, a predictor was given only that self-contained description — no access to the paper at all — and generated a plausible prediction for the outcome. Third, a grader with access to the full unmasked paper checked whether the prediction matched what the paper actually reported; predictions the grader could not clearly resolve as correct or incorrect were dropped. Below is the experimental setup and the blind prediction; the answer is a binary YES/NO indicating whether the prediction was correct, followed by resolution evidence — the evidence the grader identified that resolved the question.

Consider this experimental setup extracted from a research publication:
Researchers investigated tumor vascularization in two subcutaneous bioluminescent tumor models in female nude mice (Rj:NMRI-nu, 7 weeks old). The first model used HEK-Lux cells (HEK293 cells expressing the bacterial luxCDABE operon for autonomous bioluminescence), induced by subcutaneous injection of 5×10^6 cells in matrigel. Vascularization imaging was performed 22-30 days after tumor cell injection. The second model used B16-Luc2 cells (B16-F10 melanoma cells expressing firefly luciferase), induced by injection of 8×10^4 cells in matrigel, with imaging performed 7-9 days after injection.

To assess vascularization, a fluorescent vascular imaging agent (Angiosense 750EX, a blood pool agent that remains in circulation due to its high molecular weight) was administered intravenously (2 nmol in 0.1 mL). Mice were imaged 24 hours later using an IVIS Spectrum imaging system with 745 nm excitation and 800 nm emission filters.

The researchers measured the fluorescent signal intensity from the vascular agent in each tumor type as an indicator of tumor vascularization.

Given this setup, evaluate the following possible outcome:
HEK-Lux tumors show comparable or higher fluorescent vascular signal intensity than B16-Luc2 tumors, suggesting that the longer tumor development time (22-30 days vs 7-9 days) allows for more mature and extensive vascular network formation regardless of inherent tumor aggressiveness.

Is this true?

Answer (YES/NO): YES